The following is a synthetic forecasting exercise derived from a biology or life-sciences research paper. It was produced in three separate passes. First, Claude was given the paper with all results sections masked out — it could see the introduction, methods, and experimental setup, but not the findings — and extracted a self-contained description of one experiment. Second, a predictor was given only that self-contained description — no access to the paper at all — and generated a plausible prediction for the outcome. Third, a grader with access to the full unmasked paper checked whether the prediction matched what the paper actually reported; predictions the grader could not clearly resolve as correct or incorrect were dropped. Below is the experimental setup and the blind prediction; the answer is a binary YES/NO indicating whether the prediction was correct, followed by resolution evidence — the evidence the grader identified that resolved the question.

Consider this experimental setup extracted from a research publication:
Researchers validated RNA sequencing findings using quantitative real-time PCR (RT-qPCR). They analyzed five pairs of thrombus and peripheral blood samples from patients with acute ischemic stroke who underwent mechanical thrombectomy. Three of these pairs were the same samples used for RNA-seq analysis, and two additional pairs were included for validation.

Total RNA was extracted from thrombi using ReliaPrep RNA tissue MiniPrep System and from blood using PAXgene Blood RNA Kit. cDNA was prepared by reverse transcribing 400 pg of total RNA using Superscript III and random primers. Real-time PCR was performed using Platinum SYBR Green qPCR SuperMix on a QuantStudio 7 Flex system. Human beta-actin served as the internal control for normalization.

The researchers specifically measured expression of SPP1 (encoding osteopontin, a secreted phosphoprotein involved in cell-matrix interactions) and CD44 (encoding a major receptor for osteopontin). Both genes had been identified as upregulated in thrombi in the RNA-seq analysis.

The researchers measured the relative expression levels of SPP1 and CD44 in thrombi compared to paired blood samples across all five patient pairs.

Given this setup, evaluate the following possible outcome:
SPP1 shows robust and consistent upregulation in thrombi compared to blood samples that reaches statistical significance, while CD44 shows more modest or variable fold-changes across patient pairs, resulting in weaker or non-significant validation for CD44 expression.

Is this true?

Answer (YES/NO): NO